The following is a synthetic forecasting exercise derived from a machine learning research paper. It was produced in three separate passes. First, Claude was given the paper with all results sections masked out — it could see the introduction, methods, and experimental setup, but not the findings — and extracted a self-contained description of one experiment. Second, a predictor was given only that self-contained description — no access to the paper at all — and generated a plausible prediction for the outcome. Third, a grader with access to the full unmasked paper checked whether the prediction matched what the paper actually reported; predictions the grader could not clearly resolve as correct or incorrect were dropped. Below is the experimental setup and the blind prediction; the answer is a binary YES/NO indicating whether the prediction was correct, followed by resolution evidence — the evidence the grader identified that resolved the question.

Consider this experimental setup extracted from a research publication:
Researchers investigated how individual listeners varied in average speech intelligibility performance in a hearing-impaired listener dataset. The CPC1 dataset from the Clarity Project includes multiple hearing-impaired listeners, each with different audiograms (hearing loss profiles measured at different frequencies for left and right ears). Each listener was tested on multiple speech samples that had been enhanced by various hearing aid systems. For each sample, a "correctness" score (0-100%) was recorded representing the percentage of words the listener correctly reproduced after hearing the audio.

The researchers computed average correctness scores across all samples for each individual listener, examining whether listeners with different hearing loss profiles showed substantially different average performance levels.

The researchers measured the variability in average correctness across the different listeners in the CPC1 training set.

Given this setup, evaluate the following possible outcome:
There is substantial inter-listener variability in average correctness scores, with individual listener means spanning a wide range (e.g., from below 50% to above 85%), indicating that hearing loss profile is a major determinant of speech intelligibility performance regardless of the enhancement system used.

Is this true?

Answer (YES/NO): NO